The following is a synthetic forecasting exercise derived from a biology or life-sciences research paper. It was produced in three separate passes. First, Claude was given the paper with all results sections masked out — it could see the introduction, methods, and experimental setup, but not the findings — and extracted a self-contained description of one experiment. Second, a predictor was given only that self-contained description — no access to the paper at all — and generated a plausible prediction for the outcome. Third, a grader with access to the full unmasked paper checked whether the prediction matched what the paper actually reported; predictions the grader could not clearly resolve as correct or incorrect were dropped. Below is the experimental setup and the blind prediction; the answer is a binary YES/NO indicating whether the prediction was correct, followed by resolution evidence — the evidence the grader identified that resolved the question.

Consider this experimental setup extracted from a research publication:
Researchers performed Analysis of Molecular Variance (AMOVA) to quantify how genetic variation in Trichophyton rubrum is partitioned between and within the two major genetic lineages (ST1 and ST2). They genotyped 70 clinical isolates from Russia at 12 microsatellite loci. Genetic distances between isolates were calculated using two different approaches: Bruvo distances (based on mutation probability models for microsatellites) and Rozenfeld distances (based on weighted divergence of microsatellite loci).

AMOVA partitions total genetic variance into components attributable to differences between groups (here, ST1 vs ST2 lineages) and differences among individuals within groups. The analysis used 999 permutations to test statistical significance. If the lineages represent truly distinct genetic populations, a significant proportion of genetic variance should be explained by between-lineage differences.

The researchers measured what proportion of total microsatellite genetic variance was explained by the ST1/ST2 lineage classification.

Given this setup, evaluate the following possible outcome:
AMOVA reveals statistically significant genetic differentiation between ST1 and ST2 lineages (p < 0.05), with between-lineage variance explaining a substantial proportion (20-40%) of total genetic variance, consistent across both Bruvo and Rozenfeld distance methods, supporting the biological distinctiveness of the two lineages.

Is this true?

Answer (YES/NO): NO